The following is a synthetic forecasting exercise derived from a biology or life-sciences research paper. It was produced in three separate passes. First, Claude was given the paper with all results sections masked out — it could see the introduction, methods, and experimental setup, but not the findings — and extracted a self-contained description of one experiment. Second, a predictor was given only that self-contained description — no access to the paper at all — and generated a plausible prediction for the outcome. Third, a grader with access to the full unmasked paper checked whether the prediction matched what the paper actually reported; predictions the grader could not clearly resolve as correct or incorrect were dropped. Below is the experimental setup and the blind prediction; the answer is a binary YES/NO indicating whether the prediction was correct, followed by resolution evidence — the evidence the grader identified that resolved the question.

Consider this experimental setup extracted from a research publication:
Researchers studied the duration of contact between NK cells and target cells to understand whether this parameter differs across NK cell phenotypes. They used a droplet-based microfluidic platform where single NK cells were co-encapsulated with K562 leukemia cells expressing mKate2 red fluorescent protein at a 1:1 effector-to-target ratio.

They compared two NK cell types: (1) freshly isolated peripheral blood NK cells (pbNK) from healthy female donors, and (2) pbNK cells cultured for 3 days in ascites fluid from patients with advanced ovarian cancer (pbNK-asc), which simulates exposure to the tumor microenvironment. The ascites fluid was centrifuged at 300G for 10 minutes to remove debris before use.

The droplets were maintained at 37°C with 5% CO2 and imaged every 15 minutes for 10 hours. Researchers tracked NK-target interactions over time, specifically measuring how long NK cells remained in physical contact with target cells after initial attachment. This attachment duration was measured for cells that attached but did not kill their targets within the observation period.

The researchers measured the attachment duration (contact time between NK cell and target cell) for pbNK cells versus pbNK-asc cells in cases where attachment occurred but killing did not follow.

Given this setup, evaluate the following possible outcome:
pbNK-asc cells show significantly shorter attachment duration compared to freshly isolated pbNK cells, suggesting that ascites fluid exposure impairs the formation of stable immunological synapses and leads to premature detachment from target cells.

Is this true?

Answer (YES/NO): YES